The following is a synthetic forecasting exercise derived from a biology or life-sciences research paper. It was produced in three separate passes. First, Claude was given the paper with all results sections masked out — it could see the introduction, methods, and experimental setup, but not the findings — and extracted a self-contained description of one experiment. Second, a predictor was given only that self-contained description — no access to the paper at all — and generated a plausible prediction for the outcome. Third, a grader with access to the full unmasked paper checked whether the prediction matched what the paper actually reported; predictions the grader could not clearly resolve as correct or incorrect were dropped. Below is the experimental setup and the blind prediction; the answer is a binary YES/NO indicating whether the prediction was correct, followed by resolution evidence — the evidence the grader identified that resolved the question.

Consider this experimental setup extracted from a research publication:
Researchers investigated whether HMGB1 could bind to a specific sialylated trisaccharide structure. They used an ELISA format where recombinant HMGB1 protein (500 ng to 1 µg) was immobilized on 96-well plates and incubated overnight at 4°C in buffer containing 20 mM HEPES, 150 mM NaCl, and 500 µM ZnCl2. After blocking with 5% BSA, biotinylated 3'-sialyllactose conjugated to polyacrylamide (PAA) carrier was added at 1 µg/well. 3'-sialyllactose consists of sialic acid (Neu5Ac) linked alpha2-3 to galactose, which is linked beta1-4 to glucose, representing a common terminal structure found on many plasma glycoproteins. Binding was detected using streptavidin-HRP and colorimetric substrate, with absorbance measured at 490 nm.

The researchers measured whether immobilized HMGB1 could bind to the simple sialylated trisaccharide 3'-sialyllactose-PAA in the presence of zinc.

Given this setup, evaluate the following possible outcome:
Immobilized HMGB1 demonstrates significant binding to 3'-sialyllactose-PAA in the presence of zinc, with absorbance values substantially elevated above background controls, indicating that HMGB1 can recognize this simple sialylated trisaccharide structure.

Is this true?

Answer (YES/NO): YES